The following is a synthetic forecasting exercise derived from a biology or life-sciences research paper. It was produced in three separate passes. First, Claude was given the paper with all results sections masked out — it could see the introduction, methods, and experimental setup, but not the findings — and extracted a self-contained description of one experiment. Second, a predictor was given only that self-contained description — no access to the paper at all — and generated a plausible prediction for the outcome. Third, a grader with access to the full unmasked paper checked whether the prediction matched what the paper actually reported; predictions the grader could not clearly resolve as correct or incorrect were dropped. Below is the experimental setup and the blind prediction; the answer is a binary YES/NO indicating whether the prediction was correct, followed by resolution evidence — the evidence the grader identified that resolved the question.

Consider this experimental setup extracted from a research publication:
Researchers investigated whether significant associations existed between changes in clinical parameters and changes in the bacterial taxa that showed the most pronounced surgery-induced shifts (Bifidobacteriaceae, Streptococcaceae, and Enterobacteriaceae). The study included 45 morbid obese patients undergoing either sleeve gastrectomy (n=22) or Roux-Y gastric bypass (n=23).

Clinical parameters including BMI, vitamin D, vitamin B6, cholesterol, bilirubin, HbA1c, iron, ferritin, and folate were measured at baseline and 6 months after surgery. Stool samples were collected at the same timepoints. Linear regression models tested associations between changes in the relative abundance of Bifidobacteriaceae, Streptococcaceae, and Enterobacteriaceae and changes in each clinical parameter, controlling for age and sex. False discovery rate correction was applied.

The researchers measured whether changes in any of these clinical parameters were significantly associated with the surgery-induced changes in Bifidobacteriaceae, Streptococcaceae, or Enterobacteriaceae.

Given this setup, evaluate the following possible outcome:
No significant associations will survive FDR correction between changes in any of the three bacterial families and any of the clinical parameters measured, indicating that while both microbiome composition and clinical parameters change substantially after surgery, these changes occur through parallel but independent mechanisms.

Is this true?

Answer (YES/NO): YES